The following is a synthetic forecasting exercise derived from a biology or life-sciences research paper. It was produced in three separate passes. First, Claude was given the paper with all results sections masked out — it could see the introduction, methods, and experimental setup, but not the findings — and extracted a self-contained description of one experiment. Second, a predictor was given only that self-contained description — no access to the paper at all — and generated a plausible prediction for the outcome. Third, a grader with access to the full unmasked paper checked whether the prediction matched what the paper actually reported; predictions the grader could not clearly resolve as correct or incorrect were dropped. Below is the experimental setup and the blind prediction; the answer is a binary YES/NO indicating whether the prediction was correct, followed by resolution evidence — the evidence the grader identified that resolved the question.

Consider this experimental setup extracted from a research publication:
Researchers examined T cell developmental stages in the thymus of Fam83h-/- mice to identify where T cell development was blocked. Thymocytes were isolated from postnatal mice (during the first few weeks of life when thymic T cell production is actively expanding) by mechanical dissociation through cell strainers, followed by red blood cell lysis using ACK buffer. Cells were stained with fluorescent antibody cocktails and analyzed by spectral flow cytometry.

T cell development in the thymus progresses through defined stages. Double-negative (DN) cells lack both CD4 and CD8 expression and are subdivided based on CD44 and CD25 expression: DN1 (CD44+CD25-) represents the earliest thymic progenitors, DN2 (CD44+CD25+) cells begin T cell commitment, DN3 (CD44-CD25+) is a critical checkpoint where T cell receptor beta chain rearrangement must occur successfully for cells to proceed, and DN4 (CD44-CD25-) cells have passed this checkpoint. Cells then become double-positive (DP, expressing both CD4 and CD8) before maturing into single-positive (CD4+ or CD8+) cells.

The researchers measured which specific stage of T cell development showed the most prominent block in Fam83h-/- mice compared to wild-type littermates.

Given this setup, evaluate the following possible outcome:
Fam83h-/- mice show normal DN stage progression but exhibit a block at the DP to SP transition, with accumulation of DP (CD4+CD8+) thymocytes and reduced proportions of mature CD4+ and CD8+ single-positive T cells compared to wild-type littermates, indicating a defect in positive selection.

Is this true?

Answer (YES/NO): NO